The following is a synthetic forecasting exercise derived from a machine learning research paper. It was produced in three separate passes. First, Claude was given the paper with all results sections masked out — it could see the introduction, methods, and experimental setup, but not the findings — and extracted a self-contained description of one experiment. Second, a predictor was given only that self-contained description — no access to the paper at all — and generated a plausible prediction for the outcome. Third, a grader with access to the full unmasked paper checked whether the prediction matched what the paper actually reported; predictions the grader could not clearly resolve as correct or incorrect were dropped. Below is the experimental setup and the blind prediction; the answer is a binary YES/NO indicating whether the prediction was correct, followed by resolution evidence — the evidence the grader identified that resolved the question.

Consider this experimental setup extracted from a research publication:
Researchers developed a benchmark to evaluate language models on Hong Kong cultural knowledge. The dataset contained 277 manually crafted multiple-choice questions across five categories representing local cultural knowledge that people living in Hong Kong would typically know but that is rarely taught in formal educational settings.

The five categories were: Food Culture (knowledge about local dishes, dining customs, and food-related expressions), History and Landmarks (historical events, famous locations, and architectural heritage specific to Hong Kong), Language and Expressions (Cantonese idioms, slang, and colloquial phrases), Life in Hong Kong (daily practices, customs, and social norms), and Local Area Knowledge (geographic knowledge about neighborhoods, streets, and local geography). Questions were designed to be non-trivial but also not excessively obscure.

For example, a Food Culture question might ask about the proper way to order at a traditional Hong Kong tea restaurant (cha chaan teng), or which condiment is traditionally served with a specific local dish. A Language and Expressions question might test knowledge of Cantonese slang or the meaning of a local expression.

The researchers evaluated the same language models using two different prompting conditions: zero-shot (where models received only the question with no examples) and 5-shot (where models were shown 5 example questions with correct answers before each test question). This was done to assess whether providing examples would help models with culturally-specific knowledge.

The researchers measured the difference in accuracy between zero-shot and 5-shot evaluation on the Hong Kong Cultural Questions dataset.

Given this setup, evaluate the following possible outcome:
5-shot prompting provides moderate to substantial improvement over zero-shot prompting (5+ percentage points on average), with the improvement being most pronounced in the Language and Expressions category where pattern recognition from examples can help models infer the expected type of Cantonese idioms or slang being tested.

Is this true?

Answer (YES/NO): NO